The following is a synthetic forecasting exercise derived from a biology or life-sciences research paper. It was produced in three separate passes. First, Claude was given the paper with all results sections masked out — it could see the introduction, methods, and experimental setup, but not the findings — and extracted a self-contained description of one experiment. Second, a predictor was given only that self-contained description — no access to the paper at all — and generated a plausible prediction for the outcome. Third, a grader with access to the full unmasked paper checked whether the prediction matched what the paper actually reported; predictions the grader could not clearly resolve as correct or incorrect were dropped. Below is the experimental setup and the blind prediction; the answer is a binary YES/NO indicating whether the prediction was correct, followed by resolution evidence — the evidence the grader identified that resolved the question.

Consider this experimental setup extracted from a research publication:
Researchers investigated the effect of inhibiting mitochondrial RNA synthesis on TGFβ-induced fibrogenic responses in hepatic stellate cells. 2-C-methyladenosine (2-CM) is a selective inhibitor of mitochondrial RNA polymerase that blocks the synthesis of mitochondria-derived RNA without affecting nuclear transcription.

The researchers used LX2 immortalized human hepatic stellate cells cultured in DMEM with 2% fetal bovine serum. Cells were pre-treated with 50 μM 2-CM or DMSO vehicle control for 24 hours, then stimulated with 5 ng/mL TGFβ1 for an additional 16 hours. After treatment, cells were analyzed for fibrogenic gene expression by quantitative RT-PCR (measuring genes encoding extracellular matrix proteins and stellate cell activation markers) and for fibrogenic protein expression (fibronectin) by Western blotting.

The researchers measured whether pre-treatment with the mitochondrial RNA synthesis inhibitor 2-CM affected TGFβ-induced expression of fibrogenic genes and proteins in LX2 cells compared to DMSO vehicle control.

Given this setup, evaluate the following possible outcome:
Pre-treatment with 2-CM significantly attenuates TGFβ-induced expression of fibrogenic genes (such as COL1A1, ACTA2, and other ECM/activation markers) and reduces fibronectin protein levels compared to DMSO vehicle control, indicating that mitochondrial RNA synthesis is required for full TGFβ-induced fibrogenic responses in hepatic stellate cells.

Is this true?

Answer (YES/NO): YES